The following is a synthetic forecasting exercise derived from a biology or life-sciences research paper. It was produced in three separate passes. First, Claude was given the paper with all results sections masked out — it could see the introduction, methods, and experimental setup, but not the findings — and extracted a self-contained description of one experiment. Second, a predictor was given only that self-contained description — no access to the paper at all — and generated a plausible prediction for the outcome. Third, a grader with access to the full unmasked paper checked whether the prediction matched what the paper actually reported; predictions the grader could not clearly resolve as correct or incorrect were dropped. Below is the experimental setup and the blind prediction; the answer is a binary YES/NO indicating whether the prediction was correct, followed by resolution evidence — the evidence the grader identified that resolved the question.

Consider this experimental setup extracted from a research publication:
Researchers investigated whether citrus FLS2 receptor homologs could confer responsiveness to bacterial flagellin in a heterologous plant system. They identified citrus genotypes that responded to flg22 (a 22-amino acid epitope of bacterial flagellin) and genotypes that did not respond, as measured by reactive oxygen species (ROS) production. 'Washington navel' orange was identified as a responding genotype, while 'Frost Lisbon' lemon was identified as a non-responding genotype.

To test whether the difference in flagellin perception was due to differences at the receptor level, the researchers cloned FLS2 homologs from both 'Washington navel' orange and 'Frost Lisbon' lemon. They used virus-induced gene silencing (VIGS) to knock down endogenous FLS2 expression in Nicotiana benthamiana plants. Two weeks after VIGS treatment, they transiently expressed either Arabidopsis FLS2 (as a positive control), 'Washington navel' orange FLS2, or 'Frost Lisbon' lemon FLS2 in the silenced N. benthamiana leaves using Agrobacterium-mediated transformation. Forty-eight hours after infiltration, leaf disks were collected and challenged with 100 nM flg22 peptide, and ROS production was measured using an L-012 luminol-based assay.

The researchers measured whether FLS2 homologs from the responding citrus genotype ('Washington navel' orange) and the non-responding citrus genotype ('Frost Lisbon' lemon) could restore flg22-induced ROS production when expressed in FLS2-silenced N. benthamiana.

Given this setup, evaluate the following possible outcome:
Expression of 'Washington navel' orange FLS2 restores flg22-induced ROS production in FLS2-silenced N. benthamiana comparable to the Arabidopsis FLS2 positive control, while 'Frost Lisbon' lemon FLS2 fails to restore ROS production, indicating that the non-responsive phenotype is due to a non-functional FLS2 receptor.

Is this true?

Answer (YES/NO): NO